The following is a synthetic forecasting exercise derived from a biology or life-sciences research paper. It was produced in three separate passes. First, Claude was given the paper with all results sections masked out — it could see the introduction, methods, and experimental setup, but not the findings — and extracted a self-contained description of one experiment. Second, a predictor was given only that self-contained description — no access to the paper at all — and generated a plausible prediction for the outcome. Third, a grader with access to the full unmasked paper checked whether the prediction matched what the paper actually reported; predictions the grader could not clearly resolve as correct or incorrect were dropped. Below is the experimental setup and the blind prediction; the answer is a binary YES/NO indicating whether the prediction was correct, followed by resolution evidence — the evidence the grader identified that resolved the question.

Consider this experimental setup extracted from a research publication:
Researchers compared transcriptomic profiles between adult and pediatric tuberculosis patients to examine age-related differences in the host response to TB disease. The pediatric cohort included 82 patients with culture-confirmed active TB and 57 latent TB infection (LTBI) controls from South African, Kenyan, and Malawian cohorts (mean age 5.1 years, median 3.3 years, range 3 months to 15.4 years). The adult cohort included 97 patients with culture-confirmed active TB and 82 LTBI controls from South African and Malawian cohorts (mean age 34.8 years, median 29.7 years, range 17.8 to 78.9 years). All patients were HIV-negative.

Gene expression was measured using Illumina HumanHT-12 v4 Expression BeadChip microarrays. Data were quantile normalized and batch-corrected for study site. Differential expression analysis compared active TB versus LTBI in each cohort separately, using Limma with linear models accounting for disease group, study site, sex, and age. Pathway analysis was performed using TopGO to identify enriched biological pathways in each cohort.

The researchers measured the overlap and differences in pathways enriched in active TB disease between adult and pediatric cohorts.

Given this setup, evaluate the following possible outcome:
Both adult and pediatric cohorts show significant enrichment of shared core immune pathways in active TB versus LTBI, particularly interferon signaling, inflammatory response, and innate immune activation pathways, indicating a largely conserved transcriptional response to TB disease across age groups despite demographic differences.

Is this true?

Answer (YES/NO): YES